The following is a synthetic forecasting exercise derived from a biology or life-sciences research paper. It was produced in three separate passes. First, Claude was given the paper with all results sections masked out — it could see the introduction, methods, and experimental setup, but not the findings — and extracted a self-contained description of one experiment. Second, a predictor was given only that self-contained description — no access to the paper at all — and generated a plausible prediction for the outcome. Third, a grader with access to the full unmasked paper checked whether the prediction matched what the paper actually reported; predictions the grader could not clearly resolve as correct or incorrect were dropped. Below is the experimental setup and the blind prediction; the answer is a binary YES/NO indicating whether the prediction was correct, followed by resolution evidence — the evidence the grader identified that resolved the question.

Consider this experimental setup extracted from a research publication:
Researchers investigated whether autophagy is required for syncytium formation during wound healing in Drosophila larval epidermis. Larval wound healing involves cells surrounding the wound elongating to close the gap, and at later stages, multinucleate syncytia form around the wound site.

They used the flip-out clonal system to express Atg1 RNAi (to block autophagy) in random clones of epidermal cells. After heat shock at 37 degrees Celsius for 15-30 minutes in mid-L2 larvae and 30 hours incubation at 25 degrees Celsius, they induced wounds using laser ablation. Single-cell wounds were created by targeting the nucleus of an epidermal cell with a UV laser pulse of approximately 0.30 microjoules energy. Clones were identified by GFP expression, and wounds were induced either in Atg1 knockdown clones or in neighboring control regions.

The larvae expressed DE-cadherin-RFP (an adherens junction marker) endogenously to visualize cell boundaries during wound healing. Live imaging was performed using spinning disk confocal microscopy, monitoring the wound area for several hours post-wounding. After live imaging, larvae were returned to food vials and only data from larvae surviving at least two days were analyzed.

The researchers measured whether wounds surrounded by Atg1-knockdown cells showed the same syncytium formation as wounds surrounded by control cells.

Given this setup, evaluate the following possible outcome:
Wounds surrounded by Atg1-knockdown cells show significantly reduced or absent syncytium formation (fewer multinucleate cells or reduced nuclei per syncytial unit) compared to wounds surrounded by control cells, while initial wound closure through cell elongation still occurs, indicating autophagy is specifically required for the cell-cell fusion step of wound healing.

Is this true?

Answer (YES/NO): YES